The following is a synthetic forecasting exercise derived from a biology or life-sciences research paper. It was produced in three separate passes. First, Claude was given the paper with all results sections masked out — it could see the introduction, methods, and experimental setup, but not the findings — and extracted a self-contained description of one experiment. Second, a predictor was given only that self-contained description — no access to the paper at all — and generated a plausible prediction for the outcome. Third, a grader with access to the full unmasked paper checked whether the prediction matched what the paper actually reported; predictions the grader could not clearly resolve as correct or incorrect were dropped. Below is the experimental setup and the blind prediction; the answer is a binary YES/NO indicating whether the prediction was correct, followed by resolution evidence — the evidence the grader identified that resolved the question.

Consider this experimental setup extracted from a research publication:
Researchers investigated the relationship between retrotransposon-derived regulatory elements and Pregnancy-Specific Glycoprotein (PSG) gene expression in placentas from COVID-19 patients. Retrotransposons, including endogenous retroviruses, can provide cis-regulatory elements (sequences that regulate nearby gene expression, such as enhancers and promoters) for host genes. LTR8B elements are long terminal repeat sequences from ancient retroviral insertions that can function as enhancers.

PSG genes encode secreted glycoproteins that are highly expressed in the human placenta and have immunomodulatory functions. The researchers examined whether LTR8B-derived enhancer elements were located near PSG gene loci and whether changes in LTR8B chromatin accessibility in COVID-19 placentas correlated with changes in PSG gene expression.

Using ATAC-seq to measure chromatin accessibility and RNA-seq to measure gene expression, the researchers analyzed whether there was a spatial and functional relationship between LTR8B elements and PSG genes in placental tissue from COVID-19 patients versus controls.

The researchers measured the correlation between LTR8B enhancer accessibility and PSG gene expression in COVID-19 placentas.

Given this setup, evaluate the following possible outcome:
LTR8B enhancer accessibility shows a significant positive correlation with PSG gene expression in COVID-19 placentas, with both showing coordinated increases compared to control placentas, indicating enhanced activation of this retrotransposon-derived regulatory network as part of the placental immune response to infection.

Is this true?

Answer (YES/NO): NO